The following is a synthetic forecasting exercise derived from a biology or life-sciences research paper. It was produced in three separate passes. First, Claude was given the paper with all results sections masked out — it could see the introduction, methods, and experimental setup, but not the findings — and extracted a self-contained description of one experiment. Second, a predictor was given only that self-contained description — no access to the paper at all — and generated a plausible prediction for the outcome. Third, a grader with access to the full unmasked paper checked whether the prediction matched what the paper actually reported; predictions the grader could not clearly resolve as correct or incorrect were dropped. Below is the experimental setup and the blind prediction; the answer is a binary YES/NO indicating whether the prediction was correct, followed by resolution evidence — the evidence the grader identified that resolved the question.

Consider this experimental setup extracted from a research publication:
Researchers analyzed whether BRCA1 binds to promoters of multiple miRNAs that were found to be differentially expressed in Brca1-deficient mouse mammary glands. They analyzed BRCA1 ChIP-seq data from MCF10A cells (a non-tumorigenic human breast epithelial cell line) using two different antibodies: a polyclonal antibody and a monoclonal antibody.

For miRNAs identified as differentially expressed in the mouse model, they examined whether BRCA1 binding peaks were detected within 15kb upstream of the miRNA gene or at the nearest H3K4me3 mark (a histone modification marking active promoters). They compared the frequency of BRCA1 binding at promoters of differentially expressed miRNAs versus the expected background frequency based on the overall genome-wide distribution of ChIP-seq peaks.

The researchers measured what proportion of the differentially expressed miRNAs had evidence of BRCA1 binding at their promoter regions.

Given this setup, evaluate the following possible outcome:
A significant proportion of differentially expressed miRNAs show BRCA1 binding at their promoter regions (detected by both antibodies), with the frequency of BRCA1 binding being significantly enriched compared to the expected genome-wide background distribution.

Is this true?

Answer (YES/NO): NO